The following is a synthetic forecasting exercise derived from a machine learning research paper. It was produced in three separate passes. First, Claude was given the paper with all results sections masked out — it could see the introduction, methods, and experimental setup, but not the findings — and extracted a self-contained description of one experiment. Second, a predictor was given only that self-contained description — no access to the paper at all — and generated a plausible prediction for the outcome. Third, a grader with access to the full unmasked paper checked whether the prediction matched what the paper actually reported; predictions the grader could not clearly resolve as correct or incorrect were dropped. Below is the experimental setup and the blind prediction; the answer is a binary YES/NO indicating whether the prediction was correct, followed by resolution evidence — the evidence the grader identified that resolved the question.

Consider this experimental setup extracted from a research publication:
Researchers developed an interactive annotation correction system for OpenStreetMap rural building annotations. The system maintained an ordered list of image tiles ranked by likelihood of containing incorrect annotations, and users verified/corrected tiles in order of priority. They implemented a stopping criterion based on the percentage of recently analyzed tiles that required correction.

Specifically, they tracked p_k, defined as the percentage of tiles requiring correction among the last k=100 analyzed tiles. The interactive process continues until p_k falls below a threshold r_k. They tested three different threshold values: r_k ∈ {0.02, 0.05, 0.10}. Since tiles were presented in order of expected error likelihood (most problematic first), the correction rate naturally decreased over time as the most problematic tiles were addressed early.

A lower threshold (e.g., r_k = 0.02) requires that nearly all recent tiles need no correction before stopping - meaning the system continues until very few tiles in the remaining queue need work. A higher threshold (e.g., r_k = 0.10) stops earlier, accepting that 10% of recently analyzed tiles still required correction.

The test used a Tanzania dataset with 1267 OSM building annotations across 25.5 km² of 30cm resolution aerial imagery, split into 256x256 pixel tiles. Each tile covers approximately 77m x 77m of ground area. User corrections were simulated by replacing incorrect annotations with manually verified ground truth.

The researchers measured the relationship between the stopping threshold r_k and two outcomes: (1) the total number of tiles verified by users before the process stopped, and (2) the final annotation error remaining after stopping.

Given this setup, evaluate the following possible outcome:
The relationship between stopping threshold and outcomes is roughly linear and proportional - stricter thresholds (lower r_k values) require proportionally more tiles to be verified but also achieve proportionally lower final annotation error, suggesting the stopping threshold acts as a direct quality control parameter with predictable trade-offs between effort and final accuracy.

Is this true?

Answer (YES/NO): NO